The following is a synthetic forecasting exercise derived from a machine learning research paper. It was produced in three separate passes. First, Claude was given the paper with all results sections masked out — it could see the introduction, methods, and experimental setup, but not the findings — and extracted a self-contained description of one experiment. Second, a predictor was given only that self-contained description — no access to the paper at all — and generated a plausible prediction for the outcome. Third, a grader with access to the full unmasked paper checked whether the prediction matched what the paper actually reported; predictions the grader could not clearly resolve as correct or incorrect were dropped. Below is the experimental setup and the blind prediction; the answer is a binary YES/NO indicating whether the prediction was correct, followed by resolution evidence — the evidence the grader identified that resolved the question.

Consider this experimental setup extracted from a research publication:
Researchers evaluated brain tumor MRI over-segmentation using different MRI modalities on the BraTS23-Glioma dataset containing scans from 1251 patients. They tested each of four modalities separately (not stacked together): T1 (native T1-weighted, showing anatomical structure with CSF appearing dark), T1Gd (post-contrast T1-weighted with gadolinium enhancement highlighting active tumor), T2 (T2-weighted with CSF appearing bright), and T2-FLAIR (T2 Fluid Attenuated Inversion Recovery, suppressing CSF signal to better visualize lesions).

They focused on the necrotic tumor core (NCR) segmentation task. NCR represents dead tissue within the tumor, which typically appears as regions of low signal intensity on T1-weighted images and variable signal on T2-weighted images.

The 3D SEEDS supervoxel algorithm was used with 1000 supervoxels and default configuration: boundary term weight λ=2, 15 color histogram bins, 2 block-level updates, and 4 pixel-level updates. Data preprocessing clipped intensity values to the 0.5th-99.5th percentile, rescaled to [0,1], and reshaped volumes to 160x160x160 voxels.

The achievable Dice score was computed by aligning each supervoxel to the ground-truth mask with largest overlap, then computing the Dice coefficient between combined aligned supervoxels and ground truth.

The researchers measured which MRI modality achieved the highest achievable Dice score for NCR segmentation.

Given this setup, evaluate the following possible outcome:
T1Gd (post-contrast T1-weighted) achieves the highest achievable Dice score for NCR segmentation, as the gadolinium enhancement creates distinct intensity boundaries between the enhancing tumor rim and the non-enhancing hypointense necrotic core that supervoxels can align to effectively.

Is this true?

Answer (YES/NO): YES